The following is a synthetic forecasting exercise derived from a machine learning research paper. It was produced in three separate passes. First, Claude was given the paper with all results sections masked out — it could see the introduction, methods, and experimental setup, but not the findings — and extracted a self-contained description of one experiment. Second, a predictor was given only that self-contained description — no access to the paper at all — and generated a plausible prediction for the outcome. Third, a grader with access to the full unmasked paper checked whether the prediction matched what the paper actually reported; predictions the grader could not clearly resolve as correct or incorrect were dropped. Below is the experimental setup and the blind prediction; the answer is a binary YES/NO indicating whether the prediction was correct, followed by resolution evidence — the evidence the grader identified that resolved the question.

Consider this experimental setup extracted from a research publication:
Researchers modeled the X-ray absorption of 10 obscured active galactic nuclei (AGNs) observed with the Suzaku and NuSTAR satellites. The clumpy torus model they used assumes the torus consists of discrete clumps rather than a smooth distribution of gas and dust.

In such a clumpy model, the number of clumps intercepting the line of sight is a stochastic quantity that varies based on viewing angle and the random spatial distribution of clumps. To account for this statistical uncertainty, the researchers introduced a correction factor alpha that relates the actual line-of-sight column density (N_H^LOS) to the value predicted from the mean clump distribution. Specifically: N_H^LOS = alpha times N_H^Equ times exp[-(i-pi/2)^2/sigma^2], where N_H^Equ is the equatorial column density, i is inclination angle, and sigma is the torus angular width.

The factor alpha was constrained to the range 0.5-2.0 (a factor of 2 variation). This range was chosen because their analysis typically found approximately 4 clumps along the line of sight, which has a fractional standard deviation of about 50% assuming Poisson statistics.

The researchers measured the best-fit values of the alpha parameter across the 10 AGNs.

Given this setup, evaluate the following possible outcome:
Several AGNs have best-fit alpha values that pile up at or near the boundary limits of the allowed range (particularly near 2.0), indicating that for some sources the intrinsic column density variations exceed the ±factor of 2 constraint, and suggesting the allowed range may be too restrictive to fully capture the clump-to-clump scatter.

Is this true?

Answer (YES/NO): NO